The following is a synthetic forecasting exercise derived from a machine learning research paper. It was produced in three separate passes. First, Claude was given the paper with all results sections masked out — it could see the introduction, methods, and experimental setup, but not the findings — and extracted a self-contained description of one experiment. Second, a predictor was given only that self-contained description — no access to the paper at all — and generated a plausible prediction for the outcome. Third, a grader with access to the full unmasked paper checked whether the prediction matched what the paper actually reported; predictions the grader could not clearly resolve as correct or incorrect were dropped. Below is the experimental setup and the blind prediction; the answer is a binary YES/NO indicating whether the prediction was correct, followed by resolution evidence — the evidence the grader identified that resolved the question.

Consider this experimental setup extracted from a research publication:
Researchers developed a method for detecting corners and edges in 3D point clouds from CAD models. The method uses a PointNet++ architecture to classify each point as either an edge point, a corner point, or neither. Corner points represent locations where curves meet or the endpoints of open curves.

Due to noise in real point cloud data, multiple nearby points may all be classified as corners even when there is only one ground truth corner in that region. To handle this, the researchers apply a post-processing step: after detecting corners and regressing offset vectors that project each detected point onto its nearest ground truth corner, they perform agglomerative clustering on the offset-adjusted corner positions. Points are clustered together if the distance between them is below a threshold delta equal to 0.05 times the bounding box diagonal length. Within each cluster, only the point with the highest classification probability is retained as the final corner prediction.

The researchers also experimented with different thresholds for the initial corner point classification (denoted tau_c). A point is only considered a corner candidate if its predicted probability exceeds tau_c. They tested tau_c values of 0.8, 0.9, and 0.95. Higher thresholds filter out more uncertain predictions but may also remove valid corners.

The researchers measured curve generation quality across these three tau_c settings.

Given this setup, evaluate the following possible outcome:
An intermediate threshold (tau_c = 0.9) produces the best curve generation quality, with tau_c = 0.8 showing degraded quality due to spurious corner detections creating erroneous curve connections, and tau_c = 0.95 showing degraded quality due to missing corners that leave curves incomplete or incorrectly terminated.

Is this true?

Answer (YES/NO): NO